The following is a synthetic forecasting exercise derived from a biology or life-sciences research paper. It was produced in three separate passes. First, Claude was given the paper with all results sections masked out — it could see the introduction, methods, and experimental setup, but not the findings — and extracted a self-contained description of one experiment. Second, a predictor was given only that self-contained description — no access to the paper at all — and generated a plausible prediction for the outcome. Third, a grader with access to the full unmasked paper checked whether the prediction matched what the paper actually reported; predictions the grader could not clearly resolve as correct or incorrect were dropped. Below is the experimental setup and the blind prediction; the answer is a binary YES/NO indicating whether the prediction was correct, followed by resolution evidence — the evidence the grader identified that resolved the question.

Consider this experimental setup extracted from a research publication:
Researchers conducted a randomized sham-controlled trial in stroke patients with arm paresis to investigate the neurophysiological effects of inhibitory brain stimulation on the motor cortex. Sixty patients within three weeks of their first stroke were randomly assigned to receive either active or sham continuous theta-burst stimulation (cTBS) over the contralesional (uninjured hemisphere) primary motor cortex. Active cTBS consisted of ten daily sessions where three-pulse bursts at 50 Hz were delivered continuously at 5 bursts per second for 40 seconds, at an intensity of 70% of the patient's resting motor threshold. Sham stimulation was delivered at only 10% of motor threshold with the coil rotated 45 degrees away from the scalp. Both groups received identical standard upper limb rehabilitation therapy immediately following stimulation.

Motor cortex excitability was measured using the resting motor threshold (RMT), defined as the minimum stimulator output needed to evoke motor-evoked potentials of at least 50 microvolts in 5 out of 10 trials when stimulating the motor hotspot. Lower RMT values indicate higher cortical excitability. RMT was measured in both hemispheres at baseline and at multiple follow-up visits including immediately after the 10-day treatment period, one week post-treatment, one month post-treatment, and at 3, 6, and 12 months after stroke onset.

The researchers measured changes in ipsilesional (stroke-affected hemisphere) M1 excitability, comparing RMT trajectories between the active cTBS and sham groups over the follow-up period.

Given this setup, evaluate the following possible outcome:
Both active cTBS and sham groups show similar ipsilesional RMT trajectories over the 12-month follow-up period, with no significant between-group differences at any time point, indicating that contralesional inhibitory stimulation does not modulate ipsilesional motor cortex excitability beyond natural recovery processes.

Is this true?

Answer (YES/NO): NO